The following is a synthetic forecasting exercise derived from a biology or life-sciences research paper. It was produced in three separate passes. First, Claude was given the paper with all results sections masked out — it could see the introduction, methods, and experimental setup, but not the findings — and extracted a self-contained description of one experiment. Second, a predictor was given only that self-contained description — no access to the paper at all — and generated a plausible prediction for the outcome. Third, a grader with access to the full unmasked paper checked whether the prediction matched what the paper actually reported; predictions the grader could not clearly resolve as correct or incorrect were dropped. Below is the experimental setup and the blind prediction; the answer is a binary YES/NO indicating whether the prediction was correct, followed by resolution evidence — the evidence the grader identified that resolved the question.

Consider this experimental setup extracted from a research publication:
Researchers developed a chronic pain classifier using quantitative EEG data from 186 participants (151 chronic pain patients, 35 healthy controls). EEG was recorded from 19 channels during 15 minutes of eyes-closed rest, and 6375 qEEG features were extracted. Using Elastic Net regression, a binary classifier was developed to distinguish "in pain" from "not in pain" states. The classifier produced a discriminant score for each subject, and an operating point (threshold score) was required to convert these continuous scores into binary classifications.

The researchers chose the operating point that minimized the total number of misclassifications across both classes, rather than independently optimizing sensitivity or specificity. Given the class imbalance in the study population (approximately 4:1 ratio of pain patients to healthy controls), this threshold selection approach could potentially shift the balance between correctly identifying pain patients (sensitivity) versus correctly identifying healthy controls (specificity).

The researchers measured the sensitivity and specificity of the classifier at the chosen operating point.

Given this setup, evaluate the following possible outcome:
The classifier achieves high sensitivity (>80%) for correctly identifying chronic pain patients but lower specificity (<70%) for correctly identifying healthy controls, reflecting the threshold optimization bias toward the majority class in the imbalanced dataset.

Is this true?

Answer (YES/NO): YES